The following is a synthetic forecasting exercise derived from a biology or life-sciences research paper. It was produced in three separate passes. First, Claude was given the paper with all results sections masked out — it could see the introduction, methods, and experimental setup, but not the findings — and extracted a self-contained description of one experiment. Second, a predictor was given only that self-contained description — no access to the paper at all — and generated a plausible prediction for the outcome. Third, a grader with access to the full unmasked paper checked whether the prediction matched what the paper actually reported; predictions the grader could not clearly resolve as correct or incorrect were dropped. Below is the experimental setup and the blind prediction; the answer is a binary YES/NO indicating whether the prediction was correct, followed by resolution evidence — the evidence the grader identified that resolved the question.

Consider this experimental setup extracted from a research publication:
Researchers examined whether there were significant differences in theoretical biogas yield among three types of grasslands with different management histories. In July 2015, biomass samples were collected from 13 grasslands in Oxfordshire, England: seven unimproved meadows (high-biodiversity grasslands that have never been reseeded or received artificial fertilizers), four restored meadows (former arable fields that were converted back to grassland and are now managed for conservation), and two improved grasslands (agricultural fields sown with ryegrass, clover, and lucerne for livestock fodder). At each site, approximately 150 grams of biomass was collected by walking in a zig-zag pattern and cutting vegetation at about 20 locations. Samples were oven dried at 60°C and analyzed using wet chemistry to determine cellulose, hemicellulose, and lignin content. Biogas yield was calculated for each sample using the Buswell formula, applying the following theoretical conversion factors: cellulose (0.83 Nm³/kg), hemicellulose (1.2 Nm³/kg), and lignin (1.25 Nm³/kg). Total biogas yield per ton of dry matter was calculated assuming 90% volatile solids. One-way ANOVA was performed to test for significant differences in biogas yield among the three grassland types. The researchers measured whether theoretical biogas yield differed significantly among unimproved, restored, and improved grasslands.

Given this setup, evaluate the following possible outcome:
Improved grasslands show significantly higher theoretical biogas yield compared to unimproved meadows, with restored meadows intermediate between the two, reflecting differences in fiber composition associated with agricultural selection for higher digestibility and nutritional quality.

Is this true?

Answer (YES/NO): NO